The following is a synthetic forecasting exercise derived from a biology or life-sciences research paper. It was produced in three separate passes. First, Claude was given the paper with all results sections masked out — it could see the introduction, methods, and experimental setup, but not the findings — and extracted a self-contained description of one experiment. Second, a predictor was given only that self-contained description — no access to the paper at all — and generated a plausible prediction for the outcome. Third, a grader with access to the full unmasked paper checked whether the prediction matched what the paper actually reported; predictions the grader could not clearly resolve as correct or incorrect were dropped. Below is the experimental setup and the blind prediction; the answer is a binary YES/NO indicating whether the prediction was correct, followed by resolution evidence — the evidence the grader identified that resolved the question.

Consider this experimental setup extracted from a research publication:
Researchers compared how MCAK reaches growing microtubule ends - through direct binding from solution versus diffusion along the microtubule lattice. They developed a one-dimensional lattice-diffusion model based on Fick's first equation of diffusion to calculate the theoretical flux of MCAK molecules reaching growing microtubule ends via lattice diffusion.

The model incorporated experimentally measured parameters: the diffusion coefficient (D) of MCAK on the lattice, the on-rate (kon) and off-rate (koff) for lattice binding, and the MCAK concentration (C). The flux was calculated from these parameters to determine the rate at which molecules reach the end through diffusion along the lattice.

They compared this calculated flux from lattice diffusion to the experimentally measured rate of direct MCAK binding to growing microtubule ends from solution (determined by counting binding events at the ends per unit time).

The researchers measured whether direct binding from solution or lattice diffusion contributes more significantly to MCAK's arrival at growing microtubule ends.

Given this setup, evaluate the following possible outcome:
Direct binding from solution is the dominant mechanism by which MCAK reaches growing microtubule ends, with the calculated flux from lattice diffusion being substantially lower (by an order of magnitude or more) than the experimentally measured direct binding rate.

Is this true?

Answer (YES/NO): YES